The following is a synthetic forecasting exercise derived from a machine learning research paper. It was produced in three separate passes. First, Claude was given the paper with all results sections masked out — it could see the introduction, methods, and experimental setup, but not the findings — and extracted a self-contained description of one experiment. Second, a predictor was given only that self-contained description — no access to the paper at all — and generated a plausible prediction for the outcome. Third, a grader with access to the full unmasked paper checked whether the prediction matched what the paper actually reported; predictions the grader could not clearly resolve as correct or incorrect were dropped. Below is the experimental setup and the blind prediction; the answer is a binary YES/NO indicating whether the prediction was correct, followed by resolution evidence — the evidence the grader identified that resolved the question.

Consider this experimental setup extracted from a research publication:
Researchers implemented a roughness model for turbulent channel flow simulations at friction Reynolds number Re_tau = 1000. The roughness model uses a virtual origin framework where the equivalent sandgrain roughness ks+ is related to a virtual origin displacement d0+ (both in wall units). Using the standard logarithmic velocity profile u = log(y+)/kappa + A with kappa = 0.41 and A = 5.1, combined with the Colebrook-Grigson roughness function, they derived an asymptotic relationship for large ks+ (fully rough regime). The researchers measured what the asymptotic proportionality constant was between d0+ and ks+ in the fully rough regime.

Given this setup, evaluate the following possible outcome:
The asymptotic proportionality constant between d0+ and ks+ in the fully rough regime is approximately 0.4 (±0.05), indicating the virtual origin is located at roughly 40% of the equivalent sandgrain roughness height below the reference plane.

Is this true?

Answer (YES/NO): NO